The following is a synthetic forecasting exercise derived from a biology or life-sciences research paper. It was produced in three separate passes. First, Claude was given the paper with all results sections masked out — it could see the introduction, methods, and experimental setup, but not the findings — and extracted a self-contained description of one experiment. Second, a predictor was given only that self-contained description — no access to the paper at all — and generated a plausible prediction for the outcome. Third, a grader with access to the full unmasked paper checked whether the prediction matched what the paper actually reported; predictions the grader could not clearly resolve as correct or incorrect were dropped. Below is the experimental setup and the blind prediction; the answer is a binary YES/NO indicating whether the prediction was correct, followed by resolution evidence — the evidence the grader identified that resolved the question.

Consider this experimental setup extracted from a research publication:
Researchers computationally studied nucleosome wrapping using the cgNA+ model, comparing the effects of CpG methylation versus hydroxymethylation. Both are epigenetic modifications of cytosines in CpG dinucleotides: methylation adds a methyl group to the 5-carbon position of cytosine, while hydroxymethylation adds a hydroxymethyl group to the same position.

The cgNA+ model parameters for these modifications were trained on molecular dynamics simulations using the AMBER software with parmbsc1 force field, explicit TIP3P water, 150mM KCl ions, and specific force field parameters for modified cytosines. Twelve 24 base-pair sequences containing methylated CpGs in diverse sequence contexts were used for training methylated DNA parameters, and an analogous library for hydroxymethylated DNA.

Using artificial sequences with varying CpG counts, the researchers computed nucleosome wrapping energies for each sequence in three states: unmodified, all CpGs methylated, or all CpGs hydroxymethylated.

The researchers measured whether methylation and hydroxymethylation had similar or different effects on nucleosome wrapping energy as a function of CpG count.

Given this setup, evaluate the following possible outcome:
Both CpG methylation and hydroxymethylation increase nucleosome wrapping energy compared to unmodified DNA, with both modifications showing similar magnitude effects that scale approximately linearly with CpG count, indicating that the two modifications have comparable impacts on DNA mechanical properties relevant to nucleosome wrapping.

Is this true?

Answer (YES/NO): YES